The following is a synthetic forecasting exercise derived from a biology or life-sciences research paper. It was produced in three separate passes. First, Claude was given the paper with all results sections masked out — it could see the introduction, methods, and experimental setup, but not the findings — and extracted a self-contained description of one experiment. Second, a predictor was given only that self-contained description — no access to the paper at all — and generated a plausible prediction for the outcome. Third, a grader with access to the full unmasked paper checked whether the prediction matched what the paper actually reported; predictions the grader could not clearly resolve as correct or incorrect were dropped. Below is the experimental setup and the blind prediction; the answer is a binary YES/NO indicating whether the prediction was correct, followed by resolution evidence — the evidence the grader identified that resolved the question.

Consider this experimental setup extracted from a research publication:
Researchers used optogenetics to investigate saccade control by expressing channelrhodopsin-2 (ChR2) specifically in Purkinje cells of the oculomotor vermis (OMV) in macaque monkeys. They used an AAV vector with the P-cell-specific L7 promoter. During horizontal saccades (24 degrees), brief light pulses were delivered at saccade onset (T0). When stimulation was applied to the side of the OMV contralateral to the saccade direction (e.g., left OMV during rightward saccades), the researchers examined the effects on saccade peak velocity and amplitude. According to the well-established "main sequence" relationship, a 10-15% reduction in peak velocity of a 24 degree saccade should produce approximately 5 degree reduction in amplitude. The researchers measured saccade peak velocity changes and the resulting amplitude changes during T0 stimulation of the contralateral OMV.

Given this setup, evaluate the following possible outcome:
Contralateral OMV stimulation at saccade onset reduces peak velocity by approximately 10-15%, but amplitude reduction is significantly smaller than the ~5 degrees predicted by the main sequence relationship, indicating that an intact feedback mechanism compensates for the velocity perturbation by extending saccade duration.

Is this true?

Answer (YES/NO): YES